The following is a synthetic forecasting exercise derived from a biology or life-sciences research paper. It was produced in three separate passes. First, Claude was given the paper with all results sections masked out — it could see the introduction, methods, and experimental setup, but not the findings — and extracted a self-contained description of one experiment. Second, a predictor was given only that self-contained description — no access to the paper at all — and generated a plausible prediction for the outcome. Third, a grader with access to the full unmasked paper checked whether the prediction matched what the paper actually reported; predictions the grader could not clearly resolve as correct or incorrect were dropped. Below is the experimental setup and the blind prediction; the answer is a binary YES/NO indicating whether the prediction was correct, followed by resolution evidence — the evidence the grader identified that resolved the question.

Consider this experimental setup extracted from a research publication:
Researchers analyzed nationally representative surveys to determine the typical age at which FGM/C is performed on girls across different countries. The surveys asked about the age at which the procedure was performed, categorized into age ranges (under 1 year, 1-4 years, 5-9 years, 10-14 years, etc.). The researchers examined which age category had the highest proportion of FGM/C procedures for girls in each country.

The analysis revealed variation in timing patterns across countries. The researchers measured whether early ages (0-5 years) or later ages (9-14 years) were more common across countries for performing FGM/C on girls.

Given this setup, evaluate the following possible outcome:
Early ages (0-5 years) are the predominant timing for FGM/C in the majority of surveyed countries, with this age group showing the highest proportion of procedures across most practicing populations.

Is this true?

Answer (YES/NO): YES